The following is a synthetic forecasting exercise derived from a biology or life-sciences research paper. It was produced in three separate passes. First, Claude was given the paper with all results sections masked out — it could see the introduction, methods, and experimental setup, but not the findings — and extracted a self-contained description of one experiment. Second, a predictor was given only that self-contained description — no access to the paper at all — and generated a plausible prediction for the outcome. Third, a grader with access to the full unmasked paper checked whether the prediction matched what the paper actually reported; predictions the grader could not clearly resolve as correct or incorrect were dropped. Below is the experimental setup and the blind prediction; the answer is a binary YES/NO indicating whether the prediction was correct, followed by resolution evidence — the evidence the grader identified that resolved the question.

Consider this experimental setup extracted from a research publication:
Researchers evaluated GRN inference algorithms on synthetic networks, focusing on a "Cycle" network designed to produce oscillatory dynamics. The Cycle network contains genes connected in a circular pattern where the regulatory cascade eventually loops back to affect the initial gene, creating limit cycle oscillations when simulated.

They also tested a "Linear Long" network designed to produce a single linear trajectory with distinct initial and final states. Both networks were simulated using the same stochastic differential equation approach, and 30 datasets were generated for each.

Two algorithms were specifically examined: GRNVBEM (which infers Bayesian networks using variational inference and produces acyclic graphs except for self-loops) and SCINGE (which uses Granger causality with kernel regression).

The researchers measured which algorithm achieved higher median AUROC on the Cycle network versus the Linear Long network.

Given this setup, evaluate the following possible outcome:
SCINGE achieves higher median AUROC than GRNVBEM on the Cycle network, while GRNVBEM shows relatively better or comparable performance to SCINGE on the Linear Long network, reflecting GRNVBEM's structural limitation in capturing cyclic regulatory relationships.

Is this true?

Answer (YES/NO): YES